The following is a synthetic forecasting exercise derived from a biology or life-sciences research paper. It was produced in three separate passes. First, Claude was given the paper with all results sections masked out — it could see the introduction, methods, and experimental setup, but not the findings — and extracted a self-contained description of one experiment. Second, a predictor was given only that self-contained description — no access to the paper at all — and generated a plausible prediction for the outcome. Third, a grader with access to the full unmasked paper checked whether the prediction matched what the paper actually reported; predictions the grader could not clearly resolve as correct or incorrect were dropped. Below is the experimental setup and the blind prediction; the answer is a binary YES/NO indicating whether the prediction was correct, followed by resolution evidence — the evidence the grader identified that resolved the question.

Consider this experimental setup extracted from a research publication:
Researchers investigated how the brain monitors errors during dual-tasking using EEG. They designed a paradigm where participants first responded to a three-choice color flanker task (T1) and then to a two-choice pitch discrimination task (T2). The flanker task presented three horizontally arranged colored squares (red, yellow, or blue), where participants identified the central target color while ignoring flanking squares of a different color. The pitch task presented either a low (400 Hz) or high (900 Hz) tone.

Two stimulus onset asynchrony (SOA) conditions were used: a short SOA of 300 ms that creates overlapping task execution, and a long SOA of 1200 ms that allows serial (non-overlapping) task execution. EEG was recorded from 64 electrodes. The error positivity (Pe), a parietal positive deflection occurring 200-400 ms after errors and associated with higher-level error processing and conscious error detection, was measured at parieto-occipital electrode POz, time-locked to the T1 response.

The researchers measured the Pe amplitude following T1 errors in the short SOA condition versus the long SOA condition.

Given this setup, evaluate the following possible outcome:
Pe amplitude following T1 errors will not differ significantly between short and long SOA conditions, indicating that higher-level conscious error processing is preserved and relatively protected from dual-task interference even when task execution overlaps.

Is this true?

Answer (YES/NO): NO